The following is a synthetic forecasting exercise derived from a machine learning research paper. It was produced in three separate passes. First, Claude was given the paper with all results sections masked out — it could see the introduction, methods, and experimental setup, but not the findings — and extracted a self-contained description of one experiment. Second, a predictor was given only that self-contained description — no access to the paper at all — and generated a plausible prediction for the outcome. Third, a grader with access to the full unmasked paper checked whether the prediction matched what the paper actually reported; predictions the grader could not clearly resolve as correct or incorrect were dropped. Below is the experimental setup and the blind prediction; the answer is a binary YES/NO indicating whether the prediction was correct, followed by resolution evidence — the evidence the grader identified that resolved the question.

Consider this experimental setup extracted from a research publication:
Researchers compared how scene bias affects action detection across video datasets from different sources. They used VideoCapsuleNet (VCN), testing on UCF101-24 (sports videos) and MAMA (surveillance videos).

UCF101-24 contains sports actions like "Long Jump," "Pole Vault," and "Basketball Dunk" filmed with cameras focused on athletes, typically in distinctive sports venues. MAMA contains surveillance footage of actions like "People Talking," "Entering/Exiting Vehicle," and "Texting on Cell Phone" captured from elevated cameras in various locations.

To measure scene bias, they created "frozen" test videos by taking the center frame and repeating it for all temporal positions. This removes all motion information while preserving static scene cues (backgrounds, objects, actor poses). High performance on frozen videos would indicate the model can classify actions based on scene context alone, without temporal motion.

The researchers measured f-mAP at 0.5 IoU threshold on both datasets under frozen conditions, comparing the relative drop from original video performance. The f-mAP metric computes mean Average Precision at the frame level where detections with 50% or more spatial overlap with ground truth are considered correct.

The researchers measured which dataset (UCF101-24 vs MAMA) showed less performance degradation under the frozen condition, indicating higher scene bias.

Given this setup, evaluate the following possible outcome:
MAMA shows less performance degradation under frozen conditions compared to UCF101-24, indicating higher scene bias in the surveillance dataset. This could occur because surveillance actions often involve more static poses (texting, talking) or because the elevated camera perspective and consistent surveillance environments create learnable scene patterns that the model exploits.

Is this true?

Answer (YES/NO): NO